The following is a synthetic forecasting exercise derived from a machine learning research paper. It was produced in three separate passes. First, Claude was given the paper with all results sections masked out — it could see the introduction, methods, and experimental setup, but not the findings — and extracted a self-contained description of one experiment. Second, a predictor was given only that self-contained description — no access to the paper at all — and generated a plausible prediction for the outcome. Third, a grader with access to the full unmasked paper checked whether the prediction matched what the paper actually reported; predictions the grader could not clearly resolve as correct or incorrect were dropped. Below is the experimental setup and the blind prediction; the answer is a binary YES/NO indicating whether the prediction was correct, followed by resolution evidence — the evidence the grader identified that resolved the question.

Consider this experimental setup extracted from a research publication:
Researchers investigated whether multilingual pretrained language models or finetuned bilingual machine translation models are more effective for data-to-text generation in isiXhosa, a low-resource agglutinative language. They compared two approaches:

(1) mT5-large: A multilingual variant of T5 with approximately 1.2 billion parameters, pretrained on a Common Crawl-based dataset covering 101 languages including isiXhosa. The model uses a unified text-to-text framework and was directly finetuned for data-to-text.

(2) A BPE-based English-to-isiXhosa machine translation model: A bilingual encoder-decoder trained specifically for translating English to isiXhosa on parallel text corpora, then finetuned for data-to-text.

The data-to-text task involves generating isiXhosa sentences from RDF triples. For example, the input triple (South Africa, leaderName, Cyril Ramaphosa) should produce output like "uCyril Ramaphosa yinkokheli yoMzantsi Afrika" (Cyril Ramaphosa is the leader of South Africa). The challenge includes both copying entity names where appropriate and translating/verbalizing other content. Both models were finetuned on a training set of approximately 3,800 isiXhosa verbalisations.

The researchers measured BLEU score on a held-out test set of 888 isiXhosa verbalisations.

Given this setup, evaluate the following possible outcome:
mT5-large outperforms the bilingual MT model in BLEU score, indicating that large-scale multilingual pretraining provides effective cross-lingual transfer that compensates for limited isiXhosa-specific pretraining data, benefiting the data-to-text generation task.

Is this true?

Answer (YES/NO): NO